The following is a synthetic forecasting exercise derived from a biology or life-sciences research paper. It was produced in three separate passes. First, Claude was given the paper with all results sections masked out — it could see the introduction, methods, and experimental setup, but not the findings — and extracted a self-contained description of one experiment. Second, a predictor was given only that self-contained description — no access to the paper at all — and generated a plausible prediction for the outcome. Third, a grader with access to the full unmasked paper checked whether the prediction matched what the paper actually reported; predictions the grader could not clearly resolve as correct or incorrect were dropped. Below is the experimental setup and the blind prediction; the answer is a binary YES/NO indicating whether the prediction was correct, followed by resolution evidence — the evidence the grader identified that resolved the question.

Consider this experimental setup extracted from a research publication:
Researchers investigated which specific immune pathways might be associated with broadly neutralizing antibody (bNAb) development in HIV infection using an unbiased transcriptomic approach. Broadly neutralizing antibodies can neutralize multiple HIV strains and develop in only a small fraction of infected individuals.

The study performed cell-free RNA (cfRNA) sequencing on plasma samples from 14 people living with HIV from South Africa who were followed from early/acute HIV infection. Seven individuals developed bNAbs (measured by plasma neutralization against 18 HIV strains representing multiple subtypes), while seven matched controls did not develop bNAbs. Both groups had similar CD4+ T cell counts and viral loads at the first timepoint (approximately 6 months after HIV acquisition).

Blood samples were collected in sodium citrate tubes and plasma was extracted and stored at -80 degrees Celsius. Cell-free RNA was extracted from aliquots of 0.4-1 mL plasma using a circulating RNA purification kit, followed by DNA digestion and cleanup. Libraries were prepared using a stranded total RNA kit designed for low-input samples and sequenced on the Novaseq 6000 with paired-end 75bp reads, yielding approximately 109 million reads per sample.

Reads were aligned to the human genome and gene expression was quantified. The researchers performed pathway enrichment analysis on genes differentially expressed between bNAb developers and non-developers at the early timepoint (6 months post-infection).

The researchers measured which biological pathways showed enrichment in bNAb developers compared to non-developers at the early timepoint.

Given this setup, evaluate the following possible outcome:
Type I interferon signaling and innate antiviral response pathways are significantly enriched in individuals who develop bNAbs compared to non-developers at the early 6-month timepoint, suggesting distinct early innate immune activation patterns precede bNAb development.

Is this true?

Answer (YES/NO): NO